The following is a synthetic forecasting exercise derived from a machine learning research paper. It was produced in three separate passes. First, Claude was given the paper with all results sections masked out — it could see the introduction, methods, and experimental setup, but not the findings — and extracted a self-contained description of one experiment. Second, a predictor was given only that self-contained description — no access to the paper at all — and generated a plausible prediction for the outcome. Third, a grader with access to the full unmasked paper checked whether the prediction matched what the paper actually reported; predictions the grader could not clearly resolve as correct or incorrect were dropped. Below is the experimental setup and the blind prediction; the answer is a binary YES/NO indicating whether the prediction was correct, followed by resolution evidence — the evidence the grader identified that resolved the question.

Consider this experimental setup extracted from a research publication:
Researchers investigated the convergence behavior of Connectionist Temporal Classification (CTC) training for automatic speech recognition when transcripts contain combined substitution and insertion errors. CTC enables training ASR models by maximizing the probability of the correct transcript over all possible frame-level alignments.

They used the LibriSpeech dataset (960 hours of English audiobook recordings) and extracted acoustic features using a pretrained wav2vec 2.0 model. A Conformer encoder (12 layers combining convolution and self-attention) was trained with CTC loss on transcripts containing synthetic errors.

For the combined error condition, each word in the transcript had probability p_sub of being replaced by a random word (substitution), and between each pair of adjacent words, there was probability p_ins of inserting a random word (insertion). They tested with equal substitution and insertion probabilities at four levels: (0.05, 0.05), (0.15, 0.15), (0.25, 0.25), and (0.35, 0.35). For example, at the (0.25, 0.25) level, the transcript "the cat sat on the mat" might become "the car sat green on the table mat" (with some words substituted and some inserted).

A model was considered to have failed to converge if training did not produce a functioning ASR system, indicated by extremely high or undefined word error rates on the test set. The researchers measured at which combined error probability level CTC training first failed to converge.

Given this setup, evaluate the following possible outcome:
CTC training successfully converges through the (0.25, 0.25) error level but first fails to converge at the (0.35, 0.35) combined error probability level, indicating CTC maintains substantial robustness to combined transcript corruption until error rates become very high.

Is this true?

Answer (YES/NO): YES